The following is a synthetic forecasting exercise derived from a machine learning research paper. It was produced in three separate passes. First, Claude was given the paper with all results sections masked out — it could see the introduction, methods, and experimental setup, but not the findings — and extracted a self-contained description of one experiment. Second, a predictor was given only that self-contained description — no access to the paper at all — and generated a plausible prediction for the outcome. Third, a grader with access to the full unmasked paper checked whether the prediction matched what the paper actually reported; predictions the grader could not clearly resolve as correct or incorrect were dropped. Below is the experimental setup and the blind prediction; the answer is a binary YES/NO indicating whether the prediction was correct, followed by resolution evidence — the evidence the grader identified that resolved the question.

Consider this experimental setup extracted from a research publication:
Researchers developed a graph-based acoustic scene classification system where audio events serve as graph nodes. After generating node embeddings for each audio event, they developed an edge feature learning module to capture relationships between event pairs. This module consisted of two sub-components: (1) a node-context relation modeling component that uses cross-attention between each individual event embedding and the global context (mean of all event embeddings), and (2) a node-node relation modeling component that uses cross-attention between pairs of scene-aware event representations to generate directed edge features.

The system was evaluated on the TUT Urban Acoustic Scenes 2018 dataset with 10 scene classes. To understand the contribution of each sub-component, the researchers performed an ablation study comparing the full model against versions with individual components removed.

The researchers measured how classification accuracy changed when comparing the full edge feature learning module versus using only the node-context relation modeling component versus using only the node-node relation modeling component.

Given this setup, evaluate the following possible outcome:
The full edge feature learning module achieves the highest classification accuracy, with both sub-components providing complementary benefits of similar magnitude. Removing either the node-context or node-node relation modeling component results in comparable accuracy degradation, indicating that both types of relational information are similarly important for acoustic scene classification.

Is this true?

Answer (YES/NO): NO